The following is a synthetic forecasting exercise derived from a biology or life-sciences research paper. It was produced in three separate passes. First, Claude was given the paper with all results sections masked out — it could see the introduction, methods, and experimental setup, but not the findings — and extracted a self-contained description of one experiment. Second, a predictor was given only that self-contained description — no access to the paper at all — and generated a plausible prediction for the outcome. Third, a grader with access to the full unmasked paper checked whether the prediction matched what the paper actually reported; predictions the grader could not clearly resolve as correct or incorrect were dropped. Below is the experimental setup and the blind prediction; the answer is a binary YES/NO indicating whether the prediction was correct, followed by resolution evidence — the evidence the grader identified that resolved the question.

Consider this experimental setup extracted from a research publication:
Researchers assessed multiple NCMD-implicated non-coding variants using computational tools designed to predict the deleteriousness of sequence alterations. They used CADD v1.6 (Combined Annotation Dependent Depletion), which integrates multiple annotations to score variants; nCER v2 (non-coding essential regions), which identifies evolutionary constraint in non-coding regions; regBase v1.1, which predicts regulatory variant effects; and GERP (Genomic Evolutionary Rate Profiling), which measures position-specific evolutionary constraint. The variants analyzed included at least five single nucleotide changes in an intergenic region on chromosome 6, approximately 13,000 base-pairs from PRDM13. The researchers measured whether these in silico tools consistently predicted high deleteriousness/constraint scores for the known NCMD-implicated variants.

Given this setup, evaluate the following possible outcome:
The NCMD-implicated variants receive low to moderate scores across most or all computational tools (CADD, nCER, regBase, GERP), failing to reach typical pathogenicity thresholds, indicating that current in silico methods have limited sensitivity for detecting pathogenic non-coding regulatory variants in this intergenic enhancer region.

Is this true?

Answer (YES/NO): YES